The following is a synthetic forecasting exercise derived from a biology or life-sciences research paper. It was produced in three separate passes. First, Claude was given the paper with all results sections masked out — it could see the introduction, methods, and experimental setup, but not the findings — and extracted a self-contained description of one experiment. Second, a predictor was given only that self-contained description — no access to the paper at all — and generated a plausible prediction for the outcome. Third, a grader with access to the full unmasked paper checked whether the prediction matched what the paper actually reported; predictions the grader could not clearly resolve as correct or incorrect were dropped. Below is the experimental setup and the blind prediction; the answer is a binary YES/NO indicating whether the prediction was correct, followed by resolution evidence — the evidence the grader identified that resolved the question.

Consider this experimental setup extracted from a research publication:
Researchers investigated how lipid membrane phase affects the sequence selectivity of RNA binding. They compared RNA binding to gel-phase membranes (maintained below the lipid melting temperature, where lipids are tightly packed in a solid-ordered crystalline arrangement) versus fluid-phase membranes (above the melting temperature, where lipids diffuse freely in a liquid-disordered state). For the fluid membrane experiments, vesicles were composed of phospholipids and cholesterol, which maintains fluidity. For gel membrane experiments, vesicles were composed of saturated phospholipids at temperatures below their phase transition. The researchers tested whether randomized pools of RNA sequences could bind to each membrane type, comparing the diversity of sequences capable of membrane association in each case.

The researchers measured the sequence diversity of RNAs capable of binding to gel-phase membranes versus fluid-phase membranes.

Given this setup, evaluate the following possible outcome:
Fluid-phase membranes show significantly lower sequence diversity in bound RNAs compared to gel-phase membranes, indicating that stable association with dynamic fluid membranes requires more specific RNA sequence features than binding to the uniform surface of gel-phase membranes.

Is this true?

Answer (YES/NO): YES